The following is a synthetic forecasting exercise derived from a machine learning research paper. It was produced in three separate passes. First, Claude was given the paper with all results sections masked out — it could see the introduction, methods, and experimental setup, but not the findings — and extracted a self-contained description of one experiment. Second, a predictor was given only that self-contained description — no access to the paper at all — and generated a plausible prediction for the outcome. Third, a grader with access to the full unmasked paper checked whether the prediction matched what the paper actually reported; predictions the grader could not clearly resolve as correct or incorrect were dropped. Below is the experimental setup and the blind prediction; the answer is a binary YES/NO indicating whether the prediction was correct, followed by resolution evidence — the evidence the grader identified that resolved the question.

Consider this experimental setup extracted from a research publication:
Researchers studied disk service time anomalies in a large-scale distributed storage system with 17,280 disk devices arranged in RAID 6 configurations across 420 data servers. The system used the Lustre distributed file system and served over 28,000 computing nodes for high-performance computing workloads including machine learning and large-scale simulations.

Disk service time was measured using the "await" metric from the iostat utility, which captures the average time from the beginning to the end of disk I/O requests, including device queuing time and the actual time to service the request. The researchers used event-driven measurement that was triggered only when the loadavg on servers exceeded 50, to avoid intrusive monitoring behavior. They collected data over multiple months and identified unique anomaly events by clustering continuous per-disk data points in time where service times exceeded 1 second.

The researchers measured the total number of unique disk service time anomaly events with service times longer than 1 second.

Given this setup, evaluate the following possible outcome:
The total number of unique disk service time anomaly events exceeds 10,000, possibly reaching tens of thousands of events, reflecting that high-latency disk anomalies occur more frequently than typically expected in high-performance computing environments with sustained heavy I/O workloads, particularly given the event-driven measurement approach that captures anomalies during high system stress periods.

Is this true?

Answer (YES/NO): YES